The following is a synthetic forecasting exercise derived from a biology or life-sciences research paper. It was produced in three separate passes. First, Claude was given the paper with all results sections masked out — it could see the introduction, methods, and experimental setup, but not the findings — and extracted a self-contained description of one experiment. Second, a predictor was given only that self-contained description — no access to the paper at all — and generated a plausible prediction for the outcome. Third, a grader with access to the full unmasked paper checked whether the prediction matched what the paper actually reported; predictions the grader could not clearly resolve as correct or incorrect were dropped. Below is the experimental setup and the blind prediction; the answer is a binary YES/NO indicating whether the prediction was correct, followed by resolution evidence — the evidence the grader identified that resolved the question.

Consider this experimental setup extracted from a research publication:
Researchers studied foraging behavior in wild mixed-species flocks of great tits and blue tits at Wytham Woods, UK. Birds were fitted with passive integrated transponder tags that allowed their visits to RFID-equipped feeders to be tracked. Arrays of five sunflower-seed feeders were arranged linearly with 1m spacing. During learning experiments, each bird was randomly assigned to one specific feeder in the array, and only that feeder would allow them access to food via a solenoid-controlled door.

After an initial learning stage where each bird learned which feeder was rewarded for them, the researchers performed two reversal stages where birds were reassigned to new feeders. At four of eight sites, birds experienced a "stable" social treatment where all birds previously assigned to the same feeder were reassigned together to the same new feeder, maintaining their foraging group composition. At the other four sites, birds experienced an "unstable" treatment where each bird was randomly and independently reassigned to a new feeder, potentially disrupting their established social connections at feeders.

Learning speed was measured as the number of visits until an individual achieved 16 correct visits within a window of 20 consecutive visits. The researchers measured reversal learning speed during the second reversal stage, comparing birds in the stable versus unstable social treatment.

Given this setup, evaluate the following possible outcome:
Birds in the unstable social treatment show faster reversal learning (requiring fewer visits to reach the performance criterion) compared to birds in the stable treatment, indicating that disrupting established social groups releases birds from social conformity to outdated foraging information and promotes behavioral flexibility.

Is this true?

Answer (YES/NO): YES